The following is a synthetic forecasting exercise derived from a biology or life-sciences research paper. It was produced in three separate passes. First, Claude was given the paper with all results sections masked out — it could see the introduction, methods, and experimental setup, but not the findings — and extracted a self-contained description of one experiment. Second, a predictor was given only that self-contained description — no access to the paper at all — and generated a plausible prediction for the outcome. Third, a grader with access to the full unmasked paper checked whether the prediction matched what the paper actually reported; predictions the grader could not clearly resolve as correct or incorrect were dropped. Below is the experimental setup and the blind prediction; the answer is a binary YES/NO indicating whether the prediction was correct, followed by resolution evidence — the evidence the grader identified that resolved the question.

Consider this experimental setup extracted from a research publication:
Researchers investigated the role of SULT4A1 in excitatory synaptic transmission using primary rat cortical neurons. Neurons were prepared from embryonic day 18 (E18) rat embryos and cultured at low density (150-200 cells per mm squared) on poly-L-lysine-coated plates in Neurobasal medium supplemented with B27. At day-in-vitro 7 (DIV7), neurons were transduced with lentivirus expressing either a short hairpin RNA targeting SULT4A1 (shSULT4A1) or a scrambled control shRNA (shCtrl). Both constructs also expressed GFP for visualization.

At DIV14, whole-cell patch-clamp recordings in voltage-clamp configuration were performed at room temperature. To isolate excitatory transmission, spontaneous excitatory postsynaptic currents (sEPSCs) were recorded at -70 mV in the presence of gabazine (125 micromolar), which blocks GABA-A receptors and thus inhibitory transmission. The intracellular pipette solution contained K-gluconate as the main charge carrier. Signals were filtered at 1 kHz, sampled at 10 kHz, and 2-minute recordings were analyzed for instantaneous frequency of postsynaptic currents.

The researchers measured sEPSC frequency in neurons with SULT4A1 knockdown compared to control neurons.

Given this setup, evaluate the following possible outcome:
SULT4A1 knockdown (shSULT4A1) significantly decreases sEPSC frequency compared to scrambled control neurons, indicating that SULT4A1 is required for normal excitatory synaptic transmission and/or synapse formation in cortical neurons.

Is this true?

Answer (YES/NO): YES